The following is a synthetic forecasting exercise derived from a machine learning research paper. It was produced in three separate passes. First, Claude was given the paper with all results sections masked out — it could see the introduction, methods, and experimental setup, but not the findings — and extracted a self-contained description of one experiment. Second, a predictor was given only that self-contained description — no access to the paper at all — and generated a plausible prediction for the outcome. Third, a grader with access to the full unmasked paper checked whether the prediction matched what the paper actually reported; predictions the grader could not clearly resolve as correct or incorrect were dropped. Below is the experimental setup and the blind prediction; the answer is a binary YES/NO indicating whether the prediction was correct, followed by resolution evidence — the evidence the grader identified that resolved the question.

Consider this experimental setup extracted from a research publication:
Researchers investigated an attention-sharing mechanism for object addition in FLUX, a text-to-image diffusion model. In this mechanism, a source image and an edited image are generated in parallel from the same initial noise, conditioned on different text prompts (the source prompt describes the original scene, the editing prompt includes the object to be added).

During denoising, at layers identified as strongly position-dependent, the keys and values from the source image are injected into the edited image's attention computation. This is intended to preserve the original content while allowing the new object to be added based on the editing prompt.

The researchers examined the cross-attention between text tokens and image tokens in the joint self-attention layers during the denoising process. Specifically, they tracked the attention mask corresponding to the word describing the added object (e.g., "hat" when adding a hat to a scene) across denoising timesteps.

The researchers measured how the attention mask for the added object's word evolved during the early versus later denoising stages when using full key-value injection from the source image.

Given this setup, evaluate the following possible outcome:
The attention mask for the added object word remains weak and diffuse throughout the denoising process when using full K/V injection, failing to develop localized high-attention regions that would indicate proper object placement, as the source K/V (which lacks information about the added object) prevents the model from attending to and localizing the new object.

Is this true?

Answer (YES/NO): NO